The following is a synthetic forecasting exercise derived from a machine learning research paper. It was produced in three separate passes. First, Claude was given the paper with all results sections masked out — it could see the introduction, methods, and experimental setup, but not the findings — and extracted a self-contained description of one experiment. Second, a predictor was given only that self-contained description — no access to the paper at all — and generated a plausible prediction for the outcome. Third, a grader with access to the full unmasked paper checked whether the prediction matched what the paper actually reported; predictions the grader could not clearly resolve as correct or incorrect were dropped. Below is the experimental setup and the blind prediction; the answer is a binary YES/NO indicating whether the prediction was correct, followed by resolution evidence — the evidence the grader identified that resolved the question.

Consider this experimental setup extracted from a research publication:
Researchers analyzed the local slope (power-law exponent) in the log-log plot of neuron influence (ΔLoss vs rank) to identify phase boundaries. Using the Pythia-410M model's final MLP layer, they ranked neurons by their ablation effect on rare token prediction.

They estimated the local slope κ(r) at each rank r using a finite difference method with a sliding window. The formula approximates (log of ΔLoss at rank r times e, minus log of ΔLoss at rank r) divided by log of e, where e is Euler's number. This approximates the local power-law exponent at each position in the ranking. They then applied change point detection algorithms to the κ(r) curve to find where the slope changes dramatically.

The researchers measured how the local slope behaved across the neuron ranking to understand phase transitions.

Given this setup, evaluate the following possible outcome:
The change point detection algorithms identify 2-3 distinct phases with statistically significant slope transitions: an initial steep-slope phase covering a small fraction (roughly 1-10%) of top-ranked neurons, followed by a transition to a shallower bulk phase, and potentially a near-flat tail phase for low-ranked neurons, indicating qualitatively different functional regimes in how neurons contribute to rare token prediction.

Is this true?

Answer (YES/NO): NO